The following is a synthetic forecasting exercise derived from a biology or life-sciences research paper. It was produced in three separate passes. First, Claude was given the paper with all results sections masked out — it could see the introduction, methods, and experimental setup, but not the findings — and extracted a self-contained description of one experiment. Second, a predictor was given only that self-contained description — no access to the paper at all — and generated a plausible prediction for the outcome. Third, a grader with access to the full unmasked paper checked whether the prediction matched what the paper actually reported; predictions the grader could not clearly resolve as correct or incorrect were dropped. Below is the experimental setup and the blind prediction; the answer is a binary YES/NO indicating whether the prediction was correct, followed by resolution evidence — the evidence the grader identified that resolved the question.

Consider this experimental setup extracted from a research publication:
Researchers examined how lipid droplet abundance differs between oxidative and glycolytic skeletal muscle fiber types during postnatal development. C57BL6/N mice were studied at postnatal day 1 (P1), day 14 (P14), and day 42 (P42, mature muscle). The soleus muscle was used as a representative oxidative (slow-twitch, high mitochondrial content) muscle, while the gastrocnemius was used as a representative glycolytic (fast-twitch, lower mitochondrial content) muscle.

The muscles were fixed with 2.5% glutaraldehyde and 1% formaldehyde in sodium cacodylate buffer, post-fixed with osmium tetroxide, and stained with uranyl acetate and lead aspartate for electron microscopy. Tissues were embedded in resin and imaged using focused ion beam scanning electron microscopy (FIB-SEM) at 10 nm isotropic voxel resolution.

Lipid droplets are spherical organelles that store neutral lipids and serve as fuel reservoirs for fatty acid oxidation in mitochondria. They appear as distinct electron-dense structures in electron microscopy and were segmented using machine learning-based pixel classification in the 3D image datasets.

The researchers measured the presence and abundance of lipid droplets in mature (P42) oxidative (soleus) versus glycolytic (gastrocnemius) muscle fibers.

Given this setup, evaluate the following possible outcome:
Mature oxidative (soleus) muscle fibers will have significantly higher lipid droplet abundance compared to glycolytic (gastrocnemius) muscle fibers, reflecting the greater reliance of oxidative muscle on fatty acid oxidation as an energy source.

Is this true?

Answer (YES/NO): YES